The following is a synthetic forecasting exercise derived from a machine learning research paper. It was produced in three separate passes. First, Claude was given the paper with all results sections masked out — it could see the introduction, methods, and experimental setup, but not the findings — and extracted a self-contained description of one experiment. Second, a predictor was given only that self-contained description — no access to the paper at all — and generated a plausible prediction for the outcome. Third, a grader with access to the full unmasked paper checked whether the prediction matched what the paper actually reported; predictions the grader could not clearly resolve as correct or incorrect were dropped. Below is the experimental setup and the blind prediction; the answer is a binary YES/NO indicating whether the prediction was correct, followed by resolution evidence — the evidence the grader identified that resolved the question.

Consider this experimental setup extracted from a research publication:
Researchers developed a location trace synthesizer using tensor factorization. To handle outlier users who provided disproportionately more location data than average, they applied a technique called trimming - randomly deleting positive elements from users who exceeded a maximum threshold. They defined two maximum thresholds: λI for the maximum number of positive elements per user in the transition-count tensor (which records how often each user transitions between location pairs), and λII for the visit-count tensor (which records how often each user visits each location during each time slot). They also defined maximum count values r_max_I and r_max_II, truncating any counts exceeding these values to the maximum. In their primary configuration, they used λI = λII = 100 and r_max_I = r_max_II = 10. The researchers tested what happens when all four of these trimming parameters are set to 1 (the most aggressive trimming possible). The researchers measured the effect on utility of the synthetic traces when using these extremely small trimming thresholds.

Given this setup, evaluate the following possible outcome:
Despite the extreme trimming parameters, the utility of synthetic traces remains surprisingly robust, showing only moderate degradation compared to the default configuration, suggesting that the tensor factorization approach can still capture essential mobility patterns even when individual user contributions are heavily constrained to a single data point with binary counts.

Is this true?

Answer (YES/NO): NO